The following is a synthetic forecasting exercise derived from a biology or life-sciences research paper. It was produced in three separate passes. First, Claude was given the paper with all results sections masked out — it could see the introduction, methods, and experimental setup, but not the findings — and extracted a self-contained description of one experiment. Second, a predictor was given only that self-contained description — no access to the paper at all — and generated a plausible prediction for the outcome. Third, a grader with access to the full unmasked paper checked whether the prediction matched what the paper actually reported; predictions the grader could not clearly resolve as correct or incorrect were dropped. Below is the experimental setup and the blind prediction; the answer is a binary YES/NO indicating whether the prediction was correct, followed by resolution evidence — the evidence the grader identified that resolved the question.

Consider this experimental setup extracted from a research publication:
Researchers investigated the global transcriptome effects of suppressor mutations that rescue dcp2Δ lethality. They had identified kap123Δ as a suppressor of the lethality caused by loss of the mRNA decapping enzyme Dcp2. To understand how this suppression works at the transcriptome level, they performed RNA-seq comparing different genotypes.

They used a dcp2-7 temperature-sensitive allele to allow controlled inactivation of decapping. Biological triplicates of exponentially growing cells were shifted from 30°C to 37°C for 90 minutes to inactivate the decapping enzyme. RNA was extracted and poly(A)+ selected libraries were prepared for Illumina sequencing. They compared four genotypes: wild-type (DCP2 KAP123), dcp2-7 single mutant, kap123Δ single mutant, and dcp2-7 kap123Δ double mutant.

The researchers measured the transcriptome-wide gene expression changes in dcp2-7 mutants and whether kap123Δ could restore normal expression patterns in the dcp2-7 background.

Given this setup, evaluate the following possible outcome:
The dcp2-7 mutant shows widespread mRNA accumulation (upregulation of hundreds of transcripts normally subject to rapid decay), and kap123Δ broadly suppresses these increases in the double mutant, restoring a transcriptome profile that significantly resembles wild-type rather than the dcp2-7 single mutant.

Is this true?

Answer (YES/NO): NO